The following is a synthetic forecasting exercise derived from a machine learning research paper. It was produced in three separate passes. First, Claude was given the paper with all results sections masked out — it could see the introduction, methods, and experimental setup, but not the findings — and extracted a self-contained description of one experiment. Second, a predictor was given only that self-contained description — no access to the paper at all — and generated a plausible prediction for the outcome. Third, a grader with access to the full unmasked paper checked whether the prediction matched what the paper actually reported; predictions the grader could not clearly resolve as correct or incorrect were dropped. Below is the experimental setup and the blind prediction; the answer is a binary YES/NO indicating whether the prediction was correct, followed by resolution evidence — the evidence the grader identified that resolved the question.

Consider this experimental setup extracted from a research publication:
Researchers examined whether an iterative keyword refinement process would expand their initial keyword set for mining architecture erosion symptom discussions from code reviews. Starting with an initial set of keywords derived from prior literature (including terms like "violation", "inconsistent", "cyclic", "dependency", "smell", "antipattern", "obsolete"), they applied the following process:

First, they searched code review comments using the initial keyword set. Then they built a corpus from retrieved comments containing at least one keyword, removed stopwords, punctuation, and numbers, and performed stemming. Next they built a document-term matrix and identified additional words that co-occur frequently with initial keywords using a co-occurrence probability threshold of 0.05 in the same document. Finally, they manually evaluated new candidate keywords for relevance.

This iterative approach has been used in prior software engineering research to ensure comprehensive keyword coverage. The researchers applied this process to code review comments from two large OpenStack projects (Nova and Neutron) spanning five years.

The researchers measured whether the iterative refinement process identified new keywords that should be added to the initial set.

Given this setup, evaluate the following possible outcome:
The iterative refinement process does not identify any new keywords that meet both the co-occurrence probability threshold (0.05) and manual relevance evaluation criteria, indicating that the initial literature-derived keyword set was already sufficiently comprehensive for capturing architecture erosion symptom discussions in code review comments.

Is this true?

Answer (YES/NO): YES